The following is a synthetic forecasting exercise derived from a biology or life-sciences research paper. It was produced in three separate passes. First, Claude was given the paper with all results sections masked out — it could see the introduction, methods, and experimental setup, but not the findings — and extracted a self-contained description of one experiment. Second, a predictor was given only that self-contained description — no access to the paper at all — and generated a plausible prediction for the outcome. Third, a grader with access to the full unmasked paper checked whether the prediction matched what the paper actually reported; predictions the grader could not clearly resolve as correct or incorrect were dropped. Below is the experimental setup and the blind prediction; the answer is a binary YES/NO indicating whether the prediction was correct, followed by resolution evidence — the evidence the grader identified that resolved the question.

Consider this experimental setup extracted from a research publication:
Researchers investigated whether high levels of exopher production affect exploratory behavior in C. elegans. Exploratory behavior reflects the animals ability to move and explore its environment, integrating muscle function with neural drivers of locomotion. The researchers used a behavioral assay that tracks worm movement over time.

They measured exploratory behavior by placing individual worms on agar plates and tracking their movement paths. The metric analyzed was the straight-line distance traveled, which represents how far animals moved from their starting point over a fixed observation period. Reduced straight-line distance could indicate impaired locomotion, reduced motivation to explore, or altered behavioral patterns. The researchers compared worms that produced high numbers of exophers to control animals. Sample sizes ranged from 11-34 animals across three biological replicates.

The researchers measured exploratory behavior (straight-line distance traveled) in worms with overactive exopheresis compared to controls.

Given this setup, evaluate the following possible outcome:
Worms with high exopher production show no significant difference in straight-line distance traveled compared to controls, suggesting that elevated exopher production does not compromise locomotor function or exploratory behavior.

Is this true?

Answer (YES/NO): NO